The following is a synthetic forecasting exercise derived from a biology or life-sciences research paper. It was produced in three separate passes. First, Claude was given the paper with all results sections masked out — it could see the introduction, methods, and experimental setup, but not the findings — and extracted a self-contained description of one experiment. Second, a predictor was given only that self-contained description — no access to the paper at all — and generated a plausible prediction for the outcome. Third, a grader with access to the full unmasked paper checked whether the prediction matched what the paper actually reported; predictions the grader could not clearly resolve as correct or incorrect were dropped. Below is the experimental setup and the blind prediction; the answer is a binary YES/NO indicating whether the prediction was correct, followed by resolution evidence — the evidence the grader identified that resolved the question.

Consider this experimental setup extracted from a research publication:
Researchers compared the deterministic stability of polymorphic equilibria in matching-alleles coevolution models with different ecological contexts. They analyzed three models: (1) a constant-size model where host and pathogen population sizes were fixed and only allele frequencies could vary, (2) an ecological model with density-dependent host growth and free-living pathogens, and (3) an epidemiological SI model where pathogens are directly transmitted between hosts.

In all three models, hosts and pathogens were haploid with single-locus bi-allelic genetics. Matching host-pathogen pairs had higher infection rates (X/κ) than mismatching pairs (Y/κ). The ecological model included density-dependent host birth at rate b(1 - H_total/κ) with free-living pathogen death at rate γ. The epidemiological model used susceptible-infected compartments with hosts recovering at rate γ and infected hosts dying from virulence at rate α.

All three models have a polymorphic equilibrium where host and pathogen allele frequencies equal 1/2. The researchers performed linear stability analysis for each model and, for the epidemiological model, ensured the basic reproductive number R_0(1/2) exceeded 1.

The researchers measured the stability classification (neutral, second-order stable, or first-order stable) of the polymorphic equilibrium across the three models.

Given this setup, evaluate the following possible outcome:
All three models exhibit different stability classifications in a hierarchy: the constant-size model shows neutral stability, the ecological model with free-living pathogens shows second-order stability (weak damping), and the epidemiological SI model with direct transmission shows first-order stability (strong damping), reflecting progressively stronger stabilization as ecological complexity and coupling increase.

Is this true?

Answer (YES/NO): YES